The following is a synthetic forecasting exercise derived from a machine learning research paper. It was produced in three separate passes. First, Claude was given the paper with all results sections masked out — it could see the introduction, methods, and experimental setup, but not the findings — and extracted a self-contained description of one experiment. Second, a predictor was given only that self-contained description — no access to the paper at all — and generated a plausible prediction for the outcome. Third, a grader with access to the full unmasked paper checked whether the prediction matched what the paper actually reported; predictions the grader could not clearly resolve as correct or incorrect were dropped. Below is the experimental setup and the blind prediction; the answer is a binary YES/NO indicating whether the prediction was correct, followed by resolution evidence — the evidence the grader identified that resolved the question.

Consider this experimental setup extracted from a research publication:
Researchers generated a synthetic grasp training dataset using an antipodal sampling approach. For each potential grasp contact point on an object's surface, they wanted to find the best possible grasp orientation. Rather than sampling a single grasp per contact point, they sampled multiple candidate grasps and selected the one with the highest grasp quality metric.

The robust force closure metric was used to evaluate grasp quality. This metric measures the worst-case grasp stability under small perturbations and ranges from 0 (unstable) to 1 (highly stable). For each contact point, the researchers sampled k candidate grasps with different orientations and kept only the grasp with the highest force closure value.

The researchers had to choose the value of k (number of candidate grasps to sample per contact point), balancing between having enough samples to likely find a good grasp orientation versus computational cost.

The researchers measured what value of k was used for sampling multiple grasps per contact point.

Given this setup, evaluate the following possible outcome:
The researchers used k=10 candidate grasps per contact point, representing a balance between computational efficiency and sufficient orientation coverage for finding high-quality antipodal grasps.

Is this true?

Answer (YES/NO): NO